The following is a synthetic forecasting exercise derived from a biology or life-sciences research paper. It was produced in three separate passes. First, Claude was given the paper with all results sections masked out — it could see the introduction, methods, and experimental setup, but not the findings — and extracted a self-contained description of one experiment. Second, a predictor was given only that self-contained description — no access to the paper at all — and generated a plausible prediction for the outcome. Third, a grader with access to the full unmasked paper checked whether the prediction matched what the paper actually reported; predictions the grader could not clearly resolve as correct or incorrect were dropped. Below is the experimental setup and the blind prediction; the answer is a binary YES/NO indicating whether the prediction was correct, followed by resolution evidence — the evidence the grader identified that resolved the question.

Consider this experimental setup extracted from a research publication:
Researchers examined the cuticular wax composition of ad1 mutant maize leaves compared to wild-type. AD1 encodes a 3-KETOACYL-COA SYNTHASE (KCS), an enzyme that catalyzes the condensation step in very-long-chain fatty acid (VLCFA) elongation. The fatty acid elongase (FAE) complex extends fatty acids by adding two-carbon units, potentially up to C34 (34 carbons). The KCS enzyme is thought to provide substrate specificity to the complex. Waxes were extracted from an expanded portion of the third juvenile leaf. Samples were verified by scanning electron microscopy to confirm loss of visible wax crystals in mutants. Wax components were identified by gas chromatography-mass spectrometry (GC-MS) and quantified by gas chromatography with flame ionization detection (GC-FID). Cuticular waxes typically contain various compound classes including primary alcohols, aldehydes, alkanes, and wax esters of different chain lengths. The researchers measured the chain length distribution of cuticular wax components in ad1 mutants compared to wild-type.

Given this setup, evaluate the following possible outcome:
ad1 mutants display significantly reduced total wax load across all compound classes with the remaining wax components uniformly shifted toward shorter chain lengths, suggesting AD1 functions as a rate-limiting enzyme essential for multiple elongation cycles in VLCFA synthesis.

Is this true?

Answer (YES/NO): NO